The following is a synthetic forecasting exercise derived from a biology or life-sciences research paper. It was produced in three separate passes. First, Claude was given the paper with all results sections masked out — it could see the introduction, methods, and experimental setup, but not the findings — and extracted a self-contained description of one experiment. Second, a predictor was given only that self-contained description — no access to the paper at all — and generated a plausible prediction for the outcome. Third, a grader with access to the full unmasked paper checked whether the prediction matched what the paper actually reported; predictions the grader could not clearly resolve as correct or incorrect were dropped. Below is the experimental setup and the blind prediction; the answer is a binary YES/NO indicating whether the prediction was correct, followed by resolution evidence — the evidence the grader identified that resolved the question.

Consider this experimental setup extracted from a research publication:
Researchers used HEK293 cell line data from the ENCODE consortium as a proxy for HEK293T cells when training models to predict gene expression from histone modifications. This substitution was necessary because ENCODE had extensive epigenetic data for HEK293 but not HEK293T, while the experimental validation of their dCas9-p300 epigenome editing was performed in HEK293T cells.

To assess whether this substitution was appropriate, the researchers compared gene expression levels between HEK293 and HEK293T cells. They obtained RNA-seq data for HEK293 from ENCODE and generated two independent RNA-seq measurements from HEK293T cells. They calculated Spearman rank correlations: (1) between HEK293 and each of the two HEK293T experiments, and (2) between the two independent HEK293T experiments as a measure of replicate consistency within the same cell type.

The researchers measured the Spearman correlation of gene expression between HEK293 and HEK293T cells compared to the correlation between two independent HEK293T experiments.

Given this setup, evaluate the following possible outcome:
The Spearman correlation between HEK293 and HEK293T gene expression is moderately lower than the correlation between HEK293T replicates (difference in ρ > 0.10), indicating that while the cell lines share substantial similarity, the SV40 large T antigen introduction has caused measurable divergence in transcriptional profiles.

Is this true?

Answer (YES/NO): NO